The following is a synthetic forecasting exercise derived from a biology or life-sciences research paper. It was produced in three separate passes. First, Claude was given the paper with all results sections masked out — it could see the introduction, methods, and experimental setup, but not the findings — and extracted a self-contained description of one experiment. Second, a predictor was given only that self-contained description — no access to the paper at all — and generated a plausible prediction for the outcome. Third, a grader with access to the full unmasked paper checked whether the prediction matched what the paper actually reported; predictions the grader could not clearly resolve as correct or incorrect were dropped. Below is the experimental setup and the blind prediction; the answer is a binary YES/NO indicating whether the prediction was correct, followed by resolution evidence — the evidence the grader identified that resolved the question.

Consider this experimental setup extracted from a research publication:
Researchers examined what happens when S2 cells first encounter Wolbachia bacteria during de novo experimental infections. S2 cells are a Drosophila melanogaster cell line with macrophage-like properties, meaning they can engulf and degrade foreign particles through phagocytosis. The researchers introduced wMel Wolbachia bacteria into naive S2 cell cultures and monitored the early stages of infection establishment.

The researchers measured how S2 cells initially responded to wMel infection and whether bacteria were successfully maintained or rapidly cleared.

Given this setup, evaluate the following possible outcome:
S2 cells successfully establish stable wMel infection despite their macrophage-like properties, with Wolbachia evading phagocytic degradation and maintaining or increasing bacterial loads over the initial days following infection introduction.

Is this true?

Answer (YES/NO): NO